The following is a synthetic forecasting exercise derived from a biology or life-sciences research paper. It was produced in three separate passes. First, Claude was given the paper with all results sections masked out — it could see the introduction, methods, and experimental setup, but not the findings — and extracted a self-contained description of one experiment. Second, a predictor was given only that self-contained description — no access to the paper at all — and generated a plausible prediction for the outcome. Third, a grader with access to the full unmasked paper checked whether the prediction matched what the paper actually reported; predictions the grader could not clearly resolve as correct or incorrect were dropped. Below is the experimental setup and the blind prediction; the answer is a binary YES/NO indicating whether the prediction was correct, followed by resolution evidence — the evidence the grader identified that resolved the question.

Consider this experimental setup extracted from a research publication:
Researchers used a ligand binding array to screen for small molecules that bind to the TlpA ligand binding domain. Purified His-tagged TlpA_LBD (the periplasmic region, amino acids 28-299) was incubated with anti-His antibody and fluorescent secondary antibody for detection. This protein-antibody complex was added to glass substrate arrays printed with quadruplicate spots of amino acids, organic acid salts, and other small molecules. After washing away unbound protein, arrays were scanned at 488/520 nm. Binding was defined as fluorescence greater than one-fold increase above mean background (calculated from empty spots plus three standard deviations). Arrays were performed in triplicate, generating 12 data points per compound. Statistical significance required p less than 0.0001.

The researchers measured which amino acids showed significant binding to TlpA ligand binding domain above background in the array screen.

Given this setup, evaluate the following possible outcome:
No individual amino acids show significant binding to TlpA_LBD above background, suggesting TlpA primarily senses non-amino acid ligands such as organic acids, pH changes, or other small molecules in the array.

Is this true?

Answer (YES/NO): NO